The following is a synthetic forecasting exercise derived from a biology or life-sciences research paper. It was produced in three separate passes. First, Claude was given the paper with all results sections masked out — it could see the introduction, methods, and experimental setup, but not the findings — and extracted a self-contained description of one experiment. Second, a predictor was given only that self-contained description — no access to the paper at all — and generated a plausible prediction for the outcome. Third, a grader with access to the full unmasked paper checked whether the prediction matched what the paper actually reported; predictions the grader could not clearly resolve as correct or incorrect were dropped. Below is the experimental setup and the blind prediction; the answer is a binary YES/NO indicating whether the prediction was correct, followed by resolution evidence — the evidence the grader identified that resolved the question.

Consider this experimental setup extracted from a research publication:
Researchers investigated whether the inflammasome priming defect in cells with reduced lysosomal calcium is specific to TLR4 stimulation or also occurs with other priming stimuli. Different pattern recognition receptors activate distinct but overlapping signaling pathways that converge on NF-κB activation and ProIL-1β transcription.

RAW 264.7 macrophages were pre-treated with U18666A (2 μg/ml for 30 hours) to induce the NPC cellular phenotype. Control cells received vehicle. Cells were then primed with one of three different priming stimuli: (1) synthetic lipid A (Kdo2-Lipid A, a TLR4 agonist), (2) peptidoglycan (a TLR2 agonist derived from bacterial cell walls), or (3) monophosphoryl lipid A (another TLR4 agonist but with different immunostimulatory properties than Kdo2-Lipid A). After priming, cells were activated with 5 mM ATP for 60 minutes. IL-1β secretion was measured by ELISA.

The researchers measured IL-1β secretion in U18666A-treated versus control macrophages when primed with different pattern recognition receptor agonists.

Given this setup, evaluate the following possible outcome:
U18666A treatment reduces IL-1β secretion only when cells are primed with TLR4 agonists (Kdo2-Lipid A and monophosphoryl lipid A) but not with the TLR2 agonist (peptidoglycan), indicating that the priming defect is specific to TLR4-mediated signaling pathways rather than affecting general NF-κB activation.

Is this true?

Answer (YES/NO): NO